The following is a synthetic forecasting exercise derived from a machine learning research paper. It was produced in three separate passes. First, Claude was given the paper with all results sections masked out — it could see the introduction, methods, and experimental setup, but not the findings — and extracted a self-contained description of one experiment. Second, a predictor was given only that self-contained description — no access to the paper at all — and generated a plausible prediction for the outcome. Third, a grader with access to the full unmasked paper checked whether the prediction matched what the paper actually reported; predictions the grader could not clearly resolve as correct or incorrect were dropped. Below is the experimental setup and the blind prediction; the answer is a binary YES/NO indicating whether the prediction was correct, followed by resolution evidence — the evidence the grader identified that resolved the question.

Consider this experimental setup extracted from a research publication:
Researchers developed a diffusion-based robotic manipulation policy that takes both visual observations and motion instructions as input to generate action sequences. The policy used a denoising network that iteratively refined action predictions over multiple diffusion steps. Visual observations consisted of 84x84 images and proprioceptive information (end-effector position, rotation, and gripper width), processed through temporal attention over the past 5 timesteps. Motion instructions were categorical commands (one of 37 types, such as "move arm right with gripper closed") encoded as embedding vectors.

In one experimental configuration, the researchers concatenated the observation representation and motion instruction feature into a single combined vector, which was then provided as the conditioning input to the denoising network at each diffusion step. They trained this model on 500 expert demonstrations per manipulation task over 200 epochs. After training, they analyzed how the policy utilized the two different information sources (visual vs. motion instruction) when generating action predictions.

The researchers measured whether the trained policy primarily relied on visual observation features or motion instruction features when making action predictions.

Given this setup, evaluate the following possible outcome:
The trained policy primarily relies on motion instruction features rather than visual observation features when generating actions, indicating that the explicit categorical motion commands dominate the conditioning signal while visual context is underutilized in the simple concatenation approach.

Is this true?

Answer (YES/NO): NO